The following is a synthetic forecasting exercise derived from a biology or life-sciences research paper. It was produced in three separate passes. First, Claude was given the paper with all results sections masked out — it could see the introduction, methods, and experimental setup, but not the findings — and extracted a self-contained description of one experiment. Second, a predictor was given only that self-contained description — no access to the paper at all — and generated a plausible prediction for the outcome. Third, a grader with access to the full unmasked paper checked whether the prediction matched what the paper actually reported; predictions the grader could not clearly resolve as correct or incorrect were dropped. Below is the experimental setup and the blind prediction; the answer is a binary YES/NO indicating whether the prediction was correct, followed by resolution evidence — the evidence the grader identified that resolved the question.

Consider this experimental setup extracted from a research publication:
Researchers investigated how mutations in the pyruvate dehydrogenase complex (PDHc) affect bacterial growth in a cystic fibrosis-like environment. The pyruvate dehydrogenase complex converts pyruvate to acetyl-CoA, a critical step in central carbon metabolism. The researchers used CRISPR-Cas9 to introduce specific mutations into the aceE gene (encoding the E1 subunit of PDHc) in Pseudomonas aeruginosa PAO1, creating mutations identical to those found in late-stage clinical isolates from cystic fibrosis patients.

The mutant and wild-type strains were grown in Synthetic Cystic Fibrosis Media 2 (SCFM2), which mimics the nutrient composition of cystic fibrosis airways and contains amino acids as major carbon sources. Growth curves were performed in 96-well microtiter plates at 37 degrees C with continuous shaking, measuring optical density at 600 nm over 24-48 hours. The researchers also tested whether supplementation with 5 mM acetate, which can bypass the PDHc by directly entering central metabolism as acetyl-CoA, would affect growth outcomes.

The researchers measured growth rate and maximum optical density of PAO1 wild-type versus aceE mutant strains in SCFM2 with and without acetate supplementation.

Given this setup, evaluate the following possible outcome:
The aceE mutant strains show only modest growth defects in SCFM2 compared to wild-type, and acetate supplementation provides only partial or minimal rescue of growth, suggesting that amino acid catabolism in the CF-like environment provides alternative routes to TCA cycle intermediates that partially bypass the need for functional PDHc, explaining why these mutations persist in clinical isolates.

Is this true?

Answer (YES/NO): NO